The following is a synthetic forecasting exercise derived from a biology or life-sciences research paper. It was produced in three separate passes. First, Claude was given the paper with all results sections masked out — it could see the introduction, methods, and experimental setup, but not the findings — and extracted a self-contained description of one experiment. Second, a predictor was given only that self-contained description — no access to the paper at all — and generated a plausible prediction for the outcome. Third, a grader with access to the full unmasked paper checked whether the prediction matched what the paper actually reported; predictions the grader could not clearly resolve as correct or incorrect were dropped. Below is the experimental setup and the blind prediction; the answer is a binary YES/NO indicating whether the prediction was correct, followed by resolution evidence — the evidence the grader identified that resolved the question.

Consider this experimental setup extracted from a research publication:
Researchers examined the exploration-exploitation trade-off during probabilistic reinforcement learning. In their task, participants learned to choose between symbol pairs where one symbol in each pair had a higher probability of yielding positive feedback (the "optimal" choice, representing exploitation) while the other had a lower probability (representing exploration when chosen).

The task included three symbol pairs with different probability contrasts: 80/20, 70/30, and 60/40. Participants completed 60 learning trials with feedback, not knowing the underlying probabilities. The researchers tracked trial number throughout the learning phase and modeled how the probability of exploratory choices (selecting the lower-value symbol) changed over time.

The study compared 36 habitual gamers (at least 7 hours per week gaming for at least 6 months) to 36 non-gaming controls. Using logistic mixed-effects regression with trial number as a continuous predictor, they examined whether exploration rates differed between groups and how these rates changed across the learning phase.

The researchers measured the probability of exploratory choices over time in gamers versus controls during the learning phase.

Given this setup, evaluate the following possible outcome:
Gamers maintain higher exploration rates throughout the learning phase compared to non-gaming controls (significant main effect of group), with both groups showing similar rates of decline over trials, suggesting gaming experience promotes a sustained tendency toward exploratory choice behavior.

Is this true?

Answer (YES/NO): NO